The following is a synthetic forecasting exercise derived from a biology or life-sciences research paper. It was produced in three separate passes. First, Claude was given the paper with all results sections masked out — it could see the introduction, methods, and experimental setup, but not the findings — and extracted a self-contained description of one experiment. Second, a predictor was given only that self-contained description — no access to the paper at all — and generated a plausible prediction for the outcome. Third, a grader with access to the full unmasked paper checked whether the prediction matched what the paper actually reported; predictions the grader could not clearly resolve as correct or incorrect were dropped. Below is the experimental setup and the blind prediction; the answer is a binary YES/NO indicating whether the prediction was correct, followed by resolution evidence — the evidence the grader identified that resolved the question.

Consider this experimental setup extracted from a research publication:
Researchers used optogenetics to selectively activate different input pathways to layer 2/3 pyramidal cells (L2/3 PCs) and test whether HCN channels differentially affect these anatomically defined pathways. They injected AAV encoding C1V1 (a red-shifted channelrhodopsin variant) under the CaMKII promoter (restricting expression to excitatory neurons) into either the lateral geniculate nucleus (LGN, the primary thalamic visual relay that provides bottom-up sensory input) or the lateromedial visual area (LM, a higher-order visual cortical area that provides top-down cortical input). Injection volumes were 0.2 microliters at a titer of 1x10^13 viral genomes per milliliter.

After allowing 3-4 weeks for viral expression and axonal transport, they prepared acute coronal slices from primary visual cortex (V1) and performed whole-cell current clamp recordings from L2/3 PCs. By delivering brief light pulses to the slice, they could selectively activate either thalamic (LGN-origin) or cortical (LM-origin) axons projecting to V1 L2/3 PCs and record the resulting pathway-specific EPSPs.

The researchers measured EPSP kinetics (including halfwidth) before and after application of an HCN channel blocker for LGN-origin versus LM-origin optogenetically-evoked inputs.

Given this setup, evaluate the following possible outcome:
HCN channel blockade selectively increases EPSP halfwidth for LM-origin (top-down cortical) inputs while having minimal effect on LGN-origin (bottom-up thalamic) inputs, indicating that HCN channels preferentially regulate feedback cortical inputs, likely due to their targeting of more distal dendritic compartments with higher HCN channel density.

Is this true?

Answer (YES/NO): NO